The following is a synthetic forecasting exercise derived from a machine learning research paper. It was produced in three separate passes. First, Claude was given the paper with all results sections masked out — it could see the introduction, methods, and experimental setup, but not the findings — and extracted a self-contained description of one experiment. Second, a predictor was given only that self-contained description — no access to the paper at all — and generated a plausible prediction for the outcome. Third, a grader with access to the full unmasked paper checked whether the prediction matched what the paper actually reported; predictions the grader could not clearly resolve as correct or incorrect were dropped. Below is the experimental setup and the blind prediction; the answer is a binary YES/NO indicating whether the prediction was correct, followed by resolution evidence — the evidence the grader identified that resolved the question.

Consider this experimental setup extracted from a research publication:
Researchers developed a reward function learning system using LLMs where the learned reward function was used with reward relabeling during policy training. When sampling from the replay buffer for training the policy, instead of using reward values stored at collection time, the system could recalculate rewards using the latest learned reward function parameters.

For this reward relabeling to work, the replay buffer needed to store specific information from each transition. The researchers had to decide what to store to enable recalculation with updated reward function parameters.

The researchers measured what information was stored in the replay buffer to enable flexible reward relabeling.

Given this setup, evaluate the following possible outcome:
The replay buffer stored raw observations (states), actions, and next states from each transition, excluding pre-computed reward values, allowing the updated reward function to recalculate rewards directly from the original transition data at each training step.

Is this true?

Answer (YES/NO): NO